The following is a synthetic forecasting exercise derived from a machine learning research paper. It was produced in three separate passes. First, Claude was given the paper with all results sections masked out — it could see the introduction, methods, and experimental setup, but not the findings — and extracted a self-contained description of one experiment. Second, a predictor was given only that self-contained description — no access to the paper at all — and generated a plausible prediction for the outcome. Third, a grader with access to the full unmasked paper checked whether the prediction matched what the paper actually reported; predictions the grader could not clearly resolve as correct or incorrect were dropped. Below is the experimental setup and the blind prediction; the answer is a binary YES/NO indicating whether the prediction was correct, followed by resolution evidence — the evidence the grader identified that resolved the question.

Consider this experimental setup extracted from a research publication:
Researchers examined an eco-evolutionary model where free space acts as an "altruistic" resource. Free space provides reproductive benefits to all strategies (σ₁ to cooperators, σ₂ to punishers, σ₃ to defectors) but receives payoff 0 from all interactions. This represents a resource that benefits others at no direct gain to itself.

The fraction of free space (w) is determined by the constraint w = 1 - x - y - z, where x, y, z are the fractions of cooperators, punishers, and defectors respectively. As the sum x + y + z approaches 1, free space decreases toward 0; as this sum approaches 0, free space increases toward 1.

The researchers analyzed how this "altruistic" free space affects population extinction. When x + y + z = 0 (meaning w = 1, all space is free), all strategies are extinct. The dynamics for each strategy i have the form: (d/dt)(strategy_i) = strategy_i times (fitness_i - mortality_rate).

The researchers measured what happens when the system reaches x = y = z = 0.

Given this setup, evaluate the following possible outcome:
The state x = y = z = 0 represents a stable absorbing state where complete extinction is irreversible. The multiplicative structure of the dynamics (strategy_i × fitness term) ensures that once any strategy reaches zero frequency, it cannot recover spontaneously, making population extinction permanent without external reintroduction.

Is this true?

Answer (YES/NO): NO